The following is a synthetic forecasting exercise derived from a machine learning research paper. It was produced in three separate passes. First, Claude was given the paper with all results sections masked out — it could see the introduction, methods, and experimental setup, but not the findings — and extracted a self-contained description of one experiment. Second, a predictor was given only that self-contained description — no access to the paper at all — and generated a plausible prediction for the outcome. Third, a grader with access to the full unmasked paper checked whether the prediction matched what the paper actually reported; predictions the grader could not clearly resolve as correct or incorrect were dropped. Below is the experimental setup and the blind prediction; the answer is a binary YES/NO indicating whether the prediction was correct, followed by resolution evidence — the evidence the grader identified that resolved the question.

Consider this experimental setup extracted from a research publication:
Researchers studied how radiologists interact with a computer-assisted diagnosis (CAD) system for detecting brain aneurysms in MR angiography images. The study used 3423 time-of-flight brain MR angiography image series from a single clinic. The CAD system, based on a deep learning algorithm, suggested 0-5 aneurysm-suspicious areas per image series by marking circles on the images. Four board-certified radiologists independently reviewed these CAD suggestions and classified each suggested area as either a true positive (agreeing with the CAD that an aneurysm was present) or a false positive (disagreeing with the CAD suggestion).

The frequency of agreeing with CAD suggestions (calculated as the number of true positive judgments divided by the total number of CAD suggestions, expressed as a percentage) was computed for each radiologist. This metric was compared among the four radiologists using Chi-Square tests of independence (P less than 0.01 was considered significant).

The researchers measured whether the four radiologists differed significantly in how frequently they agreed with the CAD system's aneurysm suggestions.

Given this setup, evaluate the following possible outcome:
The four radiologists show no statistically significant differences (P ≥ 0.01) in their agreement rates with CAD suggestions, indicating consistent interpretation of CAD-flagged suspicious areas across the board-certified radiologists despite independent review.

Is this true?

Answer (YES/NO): NO